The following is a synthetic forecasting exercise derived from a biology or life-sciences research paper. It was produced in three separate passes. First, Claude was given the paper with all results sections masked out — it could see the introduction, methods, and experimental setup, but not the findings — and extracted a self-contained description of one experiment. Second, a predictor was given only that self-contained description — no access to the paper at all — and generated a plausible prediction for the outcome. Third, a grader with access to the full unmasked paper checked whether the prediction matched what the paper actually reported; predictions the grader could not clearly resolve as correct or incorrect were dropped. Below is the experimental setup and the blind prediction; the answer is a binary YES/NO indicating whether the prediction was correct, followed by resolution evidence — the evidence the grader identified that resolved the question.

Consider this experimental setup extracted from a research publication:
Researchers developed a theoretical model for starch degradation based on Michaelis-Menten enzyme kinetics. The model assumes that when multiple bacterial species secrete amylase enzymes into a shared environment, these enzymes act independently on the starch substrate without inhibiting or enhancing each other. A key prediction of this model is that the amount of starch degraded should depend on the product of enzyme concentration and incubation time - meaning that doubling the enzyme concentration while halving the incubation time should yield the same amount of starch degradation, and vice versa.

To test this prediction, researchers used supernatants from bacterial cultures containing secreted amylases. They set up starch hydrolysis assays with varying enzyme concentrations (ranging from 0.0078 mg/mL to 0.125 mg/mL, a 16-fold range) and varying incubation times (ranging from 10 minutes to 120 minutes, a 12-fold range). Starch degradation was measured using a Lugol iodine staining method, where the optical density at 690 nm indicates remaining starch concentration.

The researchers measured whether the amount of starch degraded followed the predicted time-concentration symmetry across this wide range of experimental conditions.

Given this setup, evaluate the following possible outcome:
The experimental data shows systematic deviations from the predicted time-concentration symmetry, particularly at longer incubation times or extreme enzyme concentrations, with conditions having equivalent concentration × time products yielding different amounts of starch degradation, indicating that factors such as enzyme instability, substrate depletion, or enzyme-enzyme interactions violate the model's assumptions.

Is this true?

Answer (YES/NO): NO